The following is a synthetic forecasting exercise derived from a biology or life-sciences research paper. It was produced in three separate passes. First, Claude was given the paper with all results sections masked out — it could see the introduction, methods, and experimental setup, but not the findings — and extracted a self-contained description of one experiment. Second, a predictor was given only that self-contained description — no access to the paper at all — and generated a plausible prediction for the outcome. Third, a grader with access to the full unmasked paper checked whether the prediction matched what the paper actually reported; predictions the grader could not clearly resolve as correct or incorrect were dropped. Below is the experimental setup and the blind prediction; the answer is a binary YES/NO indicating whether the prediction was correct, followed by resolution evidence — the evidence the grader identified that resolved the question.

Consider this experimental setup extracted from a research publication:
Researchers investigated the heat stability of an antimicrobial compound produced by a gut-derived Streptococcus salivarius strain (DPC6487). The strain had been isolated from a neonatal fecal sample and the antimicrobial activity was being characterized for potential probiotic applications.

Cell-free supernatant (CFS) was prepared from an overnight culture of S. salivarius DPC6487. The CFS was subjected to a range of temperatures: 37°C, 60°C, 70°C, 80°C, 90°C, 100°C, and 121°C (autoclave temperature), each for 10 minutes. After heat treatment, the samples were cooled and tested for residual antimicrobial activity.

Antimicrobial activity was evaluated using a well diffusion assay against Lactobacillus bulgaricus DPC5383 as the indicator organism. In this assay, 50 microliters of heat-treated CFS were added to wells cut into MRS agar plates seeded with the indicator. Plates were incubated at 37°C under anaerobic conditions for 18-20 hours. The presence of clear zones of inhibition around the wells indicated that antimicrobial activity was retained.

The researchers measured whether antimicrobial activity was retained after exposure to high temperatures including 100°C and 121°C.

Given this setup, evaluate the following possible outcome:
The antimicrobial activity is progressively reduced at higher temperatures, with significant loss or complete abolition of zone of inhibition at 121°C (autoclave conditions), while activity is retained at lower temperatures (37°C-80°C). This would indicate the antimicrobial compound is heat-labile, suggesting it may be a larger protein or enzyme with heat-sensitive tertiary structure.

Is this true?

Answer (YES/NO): NO